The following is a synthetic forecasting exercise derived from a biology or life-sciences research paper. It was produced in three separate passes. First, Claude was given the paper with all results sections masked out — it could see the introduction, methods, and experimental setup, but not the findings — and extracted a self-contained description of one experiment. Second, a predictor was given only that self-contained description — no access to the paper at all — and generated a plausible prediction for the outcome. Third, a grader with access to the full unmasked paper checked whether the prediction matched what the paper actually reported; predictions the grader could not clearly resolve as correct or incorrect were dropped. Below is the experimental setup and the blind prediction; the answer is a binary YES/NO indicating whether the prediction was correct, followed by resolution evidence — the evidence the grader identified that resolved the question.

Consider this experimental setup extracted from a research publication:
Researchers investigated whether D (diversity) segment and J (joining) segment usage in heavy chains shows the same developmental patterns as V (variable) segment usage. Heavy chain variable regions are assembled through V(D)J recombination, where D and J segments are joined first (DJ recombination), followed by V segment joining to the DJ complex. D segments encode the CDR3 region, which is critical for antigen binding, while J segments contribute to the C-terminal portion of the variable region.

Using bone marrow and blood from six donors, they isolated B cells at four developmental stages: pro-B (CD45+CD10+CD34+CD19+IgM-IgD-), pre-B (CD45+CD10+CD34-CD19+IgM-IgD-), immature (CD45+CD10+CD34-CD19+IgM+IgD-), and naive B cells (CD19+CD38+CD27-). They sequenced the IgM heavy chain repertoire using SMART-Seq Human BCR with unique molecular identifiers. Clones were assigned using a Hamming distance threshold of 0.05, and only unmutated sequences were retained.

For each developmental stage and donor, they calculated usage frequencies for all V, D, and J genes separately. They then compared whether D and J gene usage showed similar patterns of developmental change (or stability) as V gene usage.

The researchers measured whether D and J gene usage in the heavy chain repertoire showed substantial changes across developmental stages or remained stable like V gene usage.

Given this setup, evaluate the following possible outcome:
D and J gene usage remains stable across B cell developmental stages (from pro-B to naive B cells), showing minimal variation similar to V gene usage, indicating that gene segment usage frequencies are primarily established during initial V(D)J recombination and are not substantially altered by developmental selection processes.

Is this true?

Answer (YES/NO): YES